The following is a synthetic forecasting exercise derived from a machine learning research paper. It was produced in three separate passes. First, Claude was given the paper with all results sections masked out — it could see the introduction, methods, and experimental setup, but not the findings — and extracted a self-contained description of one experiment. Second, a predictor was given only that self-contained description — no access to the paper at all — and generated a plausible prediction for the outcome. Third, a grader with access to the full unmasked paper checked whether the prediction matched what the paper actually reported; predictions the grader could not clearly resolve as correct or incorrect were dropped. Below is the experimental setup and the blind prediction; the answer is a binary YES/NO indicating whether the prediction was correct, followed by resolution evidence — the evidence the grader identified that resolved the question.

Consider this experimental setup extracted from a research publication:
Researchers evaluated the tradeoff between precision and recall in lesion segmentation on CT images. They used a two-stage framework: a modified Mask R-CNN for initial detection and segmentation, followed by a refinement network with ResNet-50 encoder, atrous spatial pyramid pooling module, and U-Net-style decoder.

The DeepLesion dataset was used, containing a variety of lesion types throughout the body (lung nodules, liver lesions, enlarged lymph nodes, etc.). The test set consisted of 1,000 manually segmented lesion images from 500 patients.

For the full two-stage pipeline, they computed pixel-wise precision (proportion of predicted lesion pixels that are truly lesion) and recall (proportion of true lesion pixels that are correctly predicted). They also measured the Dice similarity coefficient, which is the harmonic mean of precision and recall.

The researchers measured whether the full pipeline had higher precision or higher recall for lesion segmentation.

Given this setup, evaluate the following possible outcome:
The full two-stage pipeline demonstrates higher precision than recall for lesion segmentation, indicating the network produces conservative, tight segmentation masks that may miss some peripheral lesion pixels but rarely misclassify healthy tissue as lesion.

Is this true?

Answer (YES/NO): NO